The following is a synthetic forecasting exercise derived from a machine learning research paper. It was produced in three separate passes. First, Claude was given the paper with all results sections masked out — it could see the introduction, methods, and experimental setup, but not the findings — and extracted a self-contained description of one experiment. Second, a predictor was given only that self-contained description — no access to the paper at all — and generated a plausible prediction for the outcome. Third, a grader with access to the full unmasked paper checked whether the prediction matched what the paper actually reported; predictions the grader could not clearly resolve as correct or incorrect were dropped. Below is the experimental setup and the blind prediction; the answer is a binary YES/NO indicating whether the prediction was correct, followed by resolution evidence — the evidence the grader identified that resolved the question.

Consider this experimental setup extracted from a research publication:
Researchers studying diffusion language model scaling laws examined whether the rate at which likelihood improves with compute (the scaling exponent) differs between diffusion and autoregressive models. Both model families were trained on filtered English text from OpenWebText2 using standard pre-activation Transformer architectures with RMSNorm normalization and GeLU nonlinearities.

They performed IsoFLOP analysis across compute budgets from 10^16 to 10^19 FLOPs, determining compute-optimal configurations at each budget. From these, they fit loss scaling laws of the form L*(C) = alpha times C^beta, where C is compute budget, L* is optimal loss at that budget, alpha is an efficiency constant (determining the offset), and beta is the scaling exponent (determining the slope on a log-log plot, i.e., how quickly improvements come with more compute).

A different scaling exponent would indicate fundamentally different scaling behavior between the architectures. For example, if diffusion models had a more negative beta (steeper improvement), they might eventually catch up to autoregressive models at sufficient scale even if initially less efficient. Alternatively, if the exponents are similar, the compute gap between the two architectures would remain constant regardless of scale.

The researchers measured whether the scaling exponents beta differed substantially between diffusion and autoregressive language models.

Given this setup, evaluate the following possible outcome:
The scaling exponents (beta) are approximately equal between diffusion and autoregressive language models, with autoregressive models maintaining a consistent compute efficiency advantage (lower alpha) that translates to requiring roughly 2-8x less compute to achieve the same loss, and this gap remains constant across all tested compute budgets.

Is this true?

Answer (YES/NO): NO